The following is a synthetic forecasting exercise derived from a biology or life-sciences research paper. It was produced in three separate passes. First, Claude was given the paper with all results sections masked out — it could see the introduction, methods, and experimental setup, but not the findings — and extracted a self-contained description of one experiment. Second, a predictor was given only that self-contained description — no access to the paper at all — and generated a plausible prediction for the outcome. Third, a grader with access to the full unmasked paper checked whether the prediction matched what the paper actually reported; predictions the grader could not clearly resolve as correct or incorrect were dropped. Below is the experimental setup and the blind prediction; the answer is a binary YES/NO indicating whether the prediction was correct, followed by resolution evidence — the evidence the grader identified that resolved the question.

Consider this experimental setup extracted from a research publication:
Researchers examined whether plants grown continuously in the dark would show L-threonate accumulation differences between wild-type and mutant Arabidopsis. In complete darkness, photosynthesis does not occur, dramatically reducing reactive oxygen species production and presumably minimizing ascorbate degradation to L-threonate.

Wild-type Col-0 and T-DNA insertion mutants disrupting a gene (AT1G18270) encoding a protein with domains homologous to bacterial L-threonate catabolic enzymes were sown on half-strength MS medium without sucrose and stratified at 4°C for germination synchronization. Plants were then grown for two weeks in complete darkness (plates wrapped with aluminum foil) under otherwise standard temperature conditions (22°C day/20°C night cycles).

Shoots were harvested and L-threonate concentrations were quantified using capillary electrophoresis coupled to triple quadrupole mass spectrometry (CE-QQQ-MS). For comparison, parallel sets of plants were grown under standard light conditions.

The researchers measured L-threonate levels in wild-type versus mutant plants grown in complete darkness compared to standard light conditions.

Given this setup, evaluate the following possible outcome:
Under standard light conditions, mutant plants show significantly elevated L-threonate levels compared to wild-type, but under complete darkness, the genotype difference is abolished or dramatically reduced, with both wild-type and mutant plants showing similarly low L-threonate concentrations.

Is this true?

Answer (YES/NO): NO